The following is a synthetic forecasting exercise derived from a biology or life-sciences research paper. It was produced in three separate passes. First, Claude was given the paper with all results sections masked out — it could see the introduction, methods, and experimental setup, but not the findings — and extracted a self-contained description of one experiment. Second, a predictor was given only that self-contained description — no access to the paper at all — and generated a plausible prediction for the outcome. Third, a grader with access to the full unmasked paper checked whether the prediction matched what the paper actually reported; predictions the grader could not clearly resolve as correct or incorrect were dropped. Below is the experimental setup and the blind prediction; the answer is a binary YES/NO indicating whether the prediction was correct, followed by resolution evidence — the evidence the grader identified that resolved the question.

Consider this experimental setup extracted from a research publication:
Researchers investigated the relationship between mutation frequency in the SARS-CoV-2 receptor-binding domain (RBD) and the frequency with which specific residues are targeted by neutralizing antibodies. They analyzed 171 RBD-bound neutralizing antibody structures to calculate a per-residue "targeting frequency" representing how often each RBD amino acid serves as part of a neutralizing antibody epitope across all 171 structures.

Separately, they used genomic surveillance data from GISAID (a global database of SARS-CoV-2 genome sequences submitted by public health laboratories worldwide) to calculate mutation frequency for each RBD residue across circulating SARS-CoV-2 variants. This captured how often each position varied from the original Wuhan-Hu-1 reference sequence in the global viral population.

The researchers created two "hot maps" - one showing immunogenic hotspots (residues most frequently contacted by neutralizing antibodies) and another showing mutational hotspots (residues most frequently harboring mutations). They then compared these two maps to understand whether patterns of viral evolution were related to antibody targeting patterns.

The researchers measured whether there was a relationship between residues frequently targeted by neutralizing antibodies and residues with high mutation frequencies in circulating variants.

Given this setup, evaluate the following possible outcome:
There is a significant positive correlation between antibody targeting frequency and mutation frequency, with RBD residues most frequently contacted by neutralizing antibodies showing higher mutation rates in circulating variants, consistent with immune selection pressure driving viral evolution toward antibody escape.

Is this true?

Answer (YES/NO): NO